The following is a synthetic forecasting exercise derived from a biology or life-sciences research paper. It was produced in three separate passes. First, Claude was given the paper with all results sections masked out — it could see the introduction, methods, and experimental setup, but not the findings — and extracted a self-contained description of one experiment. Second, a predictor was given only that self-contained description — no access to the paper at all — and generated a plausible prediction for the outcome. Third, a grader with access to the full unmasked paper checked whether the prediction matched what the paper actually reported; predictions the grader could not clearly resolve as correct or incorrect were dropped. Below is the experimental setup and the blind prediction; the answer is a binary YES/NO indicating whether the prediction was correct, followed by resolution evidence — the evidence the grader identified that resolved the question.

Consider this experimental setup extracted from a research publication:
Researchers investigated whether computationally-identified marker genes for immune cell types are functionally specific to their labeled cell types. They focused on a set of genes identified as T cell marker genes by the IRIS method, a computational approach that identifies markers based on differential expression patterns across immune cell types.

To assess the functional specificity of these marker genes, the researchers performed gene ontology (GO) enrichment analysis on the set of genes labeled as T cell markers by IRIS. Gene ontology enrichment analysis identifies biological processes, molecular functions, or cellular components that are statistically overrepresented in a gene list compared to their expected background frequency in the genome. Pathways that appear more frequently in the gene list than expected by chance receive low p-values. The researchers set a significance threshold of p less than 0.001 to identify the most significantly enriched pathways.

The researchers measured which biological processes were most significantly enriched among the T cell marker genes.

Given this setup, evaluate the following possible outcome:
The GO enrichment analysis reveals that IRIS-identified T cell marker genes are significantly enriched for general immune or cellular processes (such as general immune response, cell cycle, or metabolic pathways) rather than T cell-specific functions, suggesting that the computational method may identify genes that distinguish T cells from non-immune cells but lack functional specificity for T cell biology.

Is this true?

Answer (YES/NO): YES